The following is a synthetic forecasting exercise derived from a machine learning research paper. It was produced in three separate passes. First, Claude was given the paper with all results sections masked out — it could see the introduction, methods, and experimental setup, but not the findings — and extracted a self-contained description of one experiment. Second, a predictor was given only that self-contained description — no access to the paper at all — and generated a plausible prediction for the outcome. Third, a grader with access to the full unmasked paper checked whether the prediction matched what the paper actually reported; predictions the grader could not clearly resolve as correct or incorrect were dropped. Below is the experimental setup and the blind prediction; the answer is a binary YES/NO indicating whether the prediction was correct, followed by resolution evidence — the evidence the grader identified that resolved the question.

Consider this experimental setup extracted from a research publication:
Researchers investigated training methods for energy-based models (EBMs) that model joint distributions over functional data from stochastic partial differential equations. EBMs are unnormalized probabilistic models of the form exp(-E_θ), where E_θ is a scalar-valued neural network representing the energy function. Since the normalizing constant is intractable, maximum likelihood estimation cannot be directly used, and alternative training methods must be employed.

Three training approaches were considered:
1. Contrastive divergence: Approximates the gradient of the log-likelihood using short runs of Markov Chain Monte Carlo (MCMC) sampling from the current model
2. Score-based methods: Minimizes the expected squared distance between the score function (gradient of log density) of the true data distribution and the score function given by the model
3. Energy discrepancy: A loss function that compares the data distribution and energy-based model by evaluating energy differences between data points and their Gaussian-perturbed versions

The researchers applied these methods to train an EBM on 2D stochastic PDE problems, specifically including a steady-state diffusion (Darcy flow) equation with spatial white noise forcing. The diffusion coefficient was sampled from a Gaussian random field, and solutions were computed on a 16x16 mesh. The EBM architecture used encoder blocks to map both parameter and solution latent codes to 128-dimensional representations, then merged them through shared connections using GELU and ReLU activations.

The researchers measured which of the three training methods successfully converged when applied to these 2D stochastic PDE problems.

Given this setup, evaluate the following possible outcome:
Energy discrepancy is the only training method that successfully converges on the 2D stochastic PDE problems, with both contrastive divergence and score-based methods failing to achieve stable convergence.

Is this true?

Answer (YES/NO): YES